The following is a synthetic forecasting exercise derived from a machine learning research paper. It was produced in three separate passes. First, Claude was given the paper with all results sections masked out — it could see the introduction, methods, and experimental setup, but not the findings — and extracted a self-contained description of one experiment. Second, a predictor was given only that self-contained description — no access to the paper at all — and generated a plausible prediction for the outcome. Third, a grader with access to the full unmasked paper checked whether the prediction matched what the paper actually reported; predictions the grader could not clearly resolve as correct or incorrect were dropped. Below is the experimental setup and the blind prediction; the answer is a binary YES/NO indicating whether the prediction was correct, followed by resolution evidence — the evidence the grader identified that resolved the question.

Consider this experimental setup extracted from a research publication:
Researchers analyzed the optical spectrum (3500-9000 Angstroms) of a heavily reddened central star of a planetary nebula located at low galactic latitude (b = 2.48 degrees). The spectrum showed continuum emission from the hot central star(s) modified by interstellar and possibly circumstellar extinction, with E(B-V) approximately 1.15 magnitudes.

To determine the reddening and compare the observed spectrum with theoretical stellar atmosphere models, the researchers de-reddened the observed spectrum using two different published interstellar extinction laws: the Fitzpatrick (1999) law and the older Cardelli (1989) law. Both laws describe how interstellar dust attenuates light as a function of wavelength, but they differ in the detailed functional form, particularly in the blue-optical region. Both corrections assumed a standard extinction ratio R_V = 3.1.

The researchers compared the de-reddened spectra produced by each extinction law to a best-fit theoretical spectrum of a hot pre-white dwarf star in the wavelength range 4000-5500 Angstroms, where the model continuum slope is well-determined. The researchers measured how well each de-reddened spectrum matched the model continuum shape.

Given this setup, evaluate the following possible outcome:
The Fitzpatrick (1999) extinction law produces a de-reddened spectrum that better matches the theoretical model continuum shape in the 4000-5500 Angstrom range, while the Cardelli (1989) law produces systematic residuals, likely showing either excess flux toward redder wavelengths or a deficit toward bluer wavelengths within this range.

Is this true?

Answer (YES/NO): YES